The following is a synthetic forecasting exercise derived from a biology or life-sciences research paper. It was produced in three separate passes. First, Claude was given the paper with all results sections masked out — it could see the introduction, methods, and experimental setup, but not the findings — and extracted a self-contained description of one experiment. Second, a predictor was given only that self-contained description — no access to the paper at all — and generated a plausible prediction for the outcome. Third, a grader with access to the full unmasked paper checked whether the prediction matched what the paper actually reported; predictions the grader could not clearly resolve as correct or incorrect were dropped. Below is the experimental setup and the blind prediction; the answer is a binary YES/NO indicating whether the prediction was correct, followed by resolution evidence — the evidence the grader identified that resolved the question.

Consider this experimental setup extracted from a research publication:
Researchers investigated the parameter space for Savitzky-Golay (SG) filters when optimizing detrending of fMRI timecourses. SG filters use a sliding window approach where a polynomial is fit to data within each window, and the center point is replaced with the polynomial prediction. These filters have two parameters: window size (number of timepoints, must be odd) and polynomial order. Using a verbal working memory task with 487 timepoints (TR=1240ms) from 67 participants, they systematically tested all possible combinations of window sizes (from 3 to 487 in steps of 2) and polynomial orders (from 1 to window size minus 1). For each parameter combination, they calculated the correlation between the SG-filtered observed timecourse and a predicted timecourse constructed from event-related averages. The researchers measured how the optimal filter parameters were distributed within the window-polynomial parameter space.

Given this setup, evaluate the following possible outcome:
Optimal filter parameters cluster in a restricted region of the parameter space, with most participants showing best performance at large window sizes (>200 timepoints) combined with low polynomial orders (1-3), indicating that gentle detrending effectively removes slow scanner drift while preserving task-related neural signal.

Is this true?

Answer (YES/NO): NO